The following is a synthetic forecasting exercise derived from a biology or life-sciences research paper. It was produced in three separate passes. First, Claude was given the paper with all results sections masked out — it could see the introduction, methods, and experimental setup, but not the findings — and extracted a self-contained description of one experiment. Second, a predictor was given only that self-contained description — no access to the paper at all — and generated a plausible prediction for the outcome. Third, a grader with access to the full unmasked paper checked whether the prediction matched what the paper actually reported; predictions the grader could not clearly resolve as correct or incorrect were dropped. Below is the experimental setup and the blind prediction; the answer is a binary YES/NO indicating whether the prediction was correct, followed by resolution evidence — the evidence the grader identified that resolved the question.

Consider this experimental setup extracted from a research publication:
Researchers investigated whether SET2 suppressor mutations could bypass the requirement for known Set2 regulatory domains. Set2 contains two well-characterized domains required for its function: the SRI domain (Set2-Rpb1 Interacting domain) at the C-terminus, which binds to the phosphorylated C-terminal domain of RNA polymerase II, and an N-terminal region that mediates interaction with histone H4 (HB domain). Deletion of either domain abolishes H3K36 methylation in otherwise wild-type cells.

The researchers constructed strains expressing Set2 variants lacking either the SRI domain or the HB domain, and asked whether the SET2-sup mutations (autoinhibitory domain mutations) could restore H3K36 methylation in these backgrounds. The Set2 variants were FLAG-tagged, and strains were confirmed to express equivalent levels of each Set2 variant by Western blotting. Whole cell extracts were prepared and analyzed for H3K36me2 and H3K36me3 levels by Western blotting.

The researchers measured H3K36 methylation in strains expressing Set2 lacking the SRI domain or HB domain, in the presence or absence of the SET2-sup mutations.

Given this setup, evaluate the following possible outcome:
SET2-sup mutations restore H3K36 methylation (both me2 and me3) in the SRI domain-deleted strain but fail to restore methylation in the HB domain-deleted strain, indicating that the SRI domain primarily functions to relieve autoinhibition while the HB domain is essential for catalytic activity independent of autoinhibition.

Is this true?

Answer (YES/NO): NO